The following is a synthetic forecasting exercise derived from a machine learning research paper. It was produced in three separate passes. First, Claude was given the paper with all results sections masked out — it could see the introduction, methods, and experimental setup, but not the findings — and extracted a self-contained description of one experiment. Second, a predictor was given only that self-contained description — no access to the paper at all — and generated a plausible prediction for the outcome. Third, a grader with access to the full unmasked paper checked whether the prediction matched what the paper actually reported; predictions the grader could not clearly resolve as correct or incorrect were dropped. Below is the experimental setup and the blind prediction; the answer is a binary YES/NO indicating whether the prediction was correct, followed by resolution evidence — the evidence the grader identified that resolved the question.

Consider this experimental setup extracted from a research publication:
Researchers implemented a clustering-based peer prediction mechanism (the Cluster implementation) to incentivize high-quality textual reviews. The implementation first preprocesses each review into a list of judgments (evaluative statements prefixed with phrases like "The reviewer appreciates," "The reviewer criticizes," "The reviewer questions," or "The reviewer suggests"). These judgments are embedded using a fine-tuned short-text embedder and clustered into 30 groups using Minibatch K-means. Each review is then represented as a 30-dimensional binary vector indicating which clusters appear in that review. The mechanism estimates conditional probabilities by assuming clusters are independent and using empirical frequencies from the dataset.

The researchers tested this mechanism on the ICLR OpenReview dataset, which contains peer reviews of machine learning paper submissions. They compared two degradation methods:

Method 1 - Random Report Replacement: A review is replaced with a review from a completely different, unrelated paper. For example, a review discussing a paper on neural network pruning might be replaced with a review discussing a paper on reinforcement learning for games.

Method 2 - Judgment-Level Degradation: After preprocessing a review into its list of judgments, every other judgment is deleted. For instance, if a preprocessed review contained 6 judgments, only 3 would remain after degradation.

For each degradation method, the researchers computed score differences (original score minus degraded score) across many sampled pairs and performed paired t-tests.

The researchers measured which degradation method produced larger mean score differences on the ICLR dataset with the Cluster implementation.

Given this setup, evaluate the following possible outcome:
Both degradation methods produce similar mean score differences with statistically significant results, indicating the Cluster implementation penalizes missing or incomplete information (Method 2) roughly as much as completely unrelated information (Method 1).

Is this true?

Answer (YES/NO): NO